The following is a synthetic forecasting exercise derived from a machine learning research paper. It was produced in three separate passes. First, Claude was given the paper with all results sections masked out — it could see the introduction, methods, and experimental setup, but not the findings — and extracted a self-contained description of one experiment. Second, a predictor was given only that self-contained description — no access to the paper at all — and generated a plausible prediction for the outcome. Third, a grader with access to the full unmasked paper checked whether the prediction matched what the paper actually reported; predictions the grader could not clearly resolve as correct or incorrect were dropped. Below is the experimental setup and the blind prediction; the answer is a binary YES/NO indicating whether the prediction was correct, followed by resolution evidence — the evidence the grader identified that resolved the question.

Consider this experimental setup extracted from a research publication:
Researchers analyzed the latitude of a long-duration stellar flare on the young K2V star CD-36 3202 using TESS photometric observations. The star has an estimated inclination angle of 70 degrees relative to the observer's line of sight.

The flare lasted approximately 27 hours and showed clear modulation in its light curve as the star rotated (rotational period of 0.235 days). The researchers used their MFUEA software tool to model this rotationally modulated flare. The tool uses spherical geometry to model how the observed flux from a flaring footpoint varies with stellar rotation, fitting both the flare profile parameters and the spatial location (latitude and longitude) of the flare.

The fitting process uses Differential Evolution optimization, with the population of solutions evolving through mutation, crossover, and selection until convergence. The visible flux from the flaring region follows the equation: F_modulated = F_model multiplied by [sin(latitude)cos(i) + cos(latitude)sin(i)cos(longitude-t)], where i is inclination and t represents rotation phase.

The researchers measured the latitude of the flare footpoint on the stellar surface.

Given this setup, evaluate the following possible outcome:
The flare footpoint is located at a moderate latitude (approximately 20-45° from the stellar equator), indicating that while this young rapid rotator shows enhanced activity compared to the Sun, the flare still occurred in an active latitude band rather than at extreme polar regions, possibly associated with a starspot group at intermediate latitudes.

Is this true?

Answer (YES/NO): NO